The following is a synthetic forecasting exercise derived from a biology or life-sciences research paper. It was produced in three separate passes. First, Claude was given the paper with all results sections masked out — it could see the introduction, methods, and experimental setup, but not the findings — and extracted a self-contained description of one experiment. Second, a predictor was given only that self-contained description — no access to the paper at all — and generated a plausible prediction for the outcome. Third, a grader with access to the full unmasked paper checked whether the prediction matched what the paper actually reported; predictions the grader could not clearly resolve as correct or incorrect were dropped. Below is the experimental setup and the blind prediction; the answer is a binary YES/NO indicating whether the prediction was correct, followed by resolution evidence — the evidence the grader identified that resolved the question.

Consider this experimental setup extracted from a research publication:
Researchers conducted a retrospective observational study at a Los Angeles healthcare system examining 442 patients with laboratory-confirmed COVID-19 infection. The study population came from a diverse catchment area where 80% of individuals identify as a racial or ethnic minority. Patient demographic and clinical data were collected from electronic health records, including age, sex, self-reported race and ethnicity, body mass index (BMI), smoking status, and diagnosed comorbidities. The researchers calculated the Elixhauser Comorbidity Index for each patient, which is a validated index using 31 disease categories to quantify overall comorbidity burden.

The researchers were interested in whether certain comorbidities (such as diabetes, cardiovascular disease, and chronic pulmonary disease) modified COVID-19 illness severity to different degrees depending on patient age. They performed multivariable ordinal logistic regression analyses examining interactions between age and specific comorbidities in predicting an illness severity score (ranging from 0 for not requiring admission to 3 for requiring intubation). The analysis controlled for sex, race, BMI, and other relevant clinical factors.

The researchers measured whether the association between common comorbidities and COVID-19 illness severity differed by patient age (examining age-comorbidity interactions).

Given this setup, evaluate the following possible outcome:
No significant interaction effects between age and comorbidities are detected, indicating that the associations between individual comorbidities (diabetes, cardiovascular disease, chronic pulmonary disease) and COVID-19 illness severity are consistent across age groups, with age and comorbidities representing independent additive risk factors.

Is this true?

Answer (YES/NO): NO